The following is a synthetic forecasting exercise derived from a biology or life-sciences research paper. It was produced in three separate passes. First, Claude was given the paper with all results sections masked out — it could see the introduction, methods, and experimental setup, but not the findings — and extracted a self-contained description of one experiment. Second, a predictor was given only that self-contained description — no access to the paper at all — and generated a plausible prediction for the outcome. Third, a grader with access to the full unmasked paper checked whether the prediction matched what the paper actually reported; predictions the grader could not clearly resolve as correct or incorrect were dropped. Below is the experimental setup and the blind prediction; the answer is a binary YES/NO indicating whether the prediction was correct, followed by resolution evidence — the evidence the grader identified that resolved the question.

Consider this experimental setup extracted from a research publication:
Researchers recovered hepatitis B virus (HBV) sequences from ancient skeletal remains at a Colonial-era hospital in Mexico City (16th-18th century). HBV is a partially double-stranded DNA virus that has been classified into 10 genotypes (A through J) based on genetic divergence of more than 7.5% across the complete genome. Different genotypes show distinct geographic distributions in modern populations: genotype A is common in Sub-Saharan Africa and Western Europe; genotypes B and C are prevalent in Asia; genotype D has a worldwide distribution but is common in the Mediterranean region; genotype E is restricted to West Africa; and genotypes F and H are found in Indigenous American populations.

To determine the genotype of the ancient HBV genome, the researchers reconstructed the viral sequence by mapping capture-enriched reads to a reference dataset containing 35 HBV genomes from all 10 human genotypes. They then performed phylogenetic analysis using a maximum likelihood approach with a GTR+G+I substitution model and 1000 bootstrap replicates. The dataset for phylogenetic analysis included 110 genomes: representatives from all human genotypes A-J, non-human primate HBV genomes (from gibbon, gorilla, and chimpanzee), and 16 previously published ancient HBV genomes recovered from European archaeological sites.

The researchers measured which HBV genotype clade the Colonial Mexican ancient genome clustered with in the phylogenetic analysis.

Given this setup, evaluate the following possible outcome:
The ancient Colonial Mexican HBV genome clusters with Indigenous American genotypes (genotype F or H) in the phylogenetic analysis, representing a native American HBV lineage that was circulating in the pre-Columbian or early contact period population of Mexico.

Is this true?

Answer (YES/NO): NO